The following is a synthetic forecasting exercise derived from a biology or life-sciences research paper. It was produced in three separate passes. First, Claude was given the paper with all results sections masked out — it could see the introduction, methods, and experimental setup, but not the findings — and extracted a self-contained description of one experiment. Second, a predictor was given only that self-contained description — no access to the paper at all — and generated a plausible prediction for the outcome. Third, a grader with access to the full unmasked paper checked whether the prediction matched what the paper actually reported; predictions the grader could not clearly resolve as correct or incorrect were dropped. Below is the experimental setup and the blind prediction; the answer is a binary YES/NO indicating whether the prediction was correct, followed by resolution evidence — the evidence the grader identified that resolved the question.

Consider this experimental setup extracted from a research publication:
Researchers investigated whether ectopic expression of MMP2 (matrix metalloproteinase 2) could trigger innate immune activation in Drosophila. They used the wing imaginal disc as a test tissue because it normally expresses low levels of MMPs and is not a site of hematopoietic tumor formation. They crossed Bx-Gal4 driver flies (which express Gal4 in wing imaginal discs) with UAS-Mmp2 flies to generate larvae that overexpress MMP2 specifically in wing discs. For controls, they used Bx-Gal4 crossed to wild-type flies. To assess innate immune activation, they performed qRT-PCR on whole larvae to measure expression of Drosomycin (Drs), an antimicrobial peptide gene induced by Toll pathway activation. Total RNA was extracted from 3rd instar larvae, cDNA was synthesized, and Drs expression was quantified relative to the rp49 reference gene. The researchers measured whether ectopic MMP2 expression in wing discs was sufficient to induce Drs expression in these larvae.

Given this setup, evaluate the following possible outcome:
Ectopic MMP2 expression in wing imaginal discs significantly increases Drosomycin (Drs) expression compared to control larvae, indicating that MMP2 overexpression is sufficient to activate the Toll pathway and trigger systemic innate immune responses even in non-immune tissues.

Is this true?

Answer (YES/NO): YES